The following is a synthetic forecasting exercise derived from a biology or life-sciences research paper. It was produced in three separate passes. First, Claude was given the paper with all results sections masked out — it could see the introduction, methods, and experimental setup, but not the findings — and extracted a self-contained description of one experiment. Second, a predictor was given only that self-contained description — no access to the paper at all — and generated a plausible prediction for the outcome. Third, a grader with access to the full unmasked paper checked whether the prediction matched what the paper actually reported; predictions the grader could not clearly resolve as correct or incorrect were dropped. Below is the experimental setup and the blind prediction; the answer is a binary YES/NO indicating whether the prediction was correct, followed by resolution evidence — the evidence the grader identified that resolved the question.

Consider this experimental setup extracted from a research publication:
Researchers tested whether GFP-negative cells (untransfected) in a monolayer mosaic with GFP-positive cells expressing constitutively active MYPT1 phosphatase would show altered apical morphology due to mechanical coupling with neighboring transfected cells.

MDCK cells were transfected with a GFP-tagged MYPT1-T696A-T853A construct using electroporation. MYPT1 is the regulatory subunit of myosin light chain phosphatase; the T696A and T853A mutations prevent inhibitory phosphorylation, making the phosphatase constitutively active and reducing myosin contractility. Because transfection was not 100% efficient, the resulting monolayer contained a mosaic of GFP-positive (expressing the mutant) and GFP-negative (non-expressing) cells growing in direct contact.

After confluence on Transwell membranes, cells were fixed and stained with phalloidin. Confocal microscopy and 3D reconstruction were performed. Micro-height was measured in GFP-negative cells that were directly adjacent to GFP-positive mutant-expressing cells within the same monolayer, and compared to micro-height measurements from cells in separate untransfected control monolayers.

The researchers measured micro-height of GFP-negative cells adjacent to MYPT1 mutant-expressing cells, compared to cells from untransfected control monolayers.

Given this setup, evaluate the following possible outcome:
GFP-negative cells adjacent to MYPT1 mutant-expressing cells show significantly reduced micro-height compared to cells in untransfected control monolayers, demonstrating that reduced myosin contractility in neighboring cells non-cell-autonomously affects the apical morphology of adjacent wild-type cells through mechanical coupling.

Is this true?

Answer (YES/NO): NO